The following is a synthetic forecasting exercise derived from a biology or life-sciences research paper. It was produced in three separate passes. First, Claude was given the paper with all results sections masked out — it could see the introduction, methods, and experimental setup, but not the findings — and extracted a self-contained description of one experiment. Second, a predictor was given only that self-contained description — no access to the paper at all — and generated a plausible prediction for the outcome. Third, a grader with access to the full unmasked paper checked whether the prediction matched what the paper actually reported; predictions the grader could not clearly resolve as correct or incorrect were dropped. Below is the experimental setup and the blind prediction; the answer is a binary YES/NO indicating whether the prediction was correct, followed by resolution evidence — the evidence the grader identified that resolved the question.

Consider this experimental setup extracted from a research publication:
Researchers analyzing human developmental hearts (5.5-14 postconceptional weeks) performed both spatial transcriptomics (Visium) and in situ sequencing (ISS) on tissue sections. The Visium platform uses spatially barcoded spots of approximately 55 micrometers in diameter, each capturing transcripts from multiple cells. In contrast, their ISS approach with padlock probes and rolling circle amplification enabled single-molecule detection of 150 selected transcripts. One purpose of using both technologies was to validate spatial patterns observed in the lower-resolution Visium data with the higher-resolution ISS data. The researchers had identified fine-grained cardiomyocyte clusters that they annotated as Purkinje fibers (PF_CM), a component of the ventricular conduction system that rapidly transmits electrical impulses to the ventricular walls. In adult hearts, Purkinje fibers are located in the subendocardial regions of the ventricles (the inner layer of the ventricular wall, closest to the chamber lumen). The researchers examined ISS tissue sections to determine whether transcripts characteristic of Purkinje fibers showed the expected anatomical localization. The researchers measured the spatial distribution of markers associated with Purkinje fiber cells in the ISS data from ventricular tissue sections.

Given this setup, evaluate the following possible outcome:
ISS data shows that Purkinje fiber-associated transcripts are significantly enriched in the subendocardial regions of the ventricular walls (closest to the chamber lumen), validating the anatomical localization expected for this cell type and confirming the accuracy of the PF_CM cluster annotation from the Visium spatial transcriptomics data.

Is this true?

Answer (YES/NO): YES